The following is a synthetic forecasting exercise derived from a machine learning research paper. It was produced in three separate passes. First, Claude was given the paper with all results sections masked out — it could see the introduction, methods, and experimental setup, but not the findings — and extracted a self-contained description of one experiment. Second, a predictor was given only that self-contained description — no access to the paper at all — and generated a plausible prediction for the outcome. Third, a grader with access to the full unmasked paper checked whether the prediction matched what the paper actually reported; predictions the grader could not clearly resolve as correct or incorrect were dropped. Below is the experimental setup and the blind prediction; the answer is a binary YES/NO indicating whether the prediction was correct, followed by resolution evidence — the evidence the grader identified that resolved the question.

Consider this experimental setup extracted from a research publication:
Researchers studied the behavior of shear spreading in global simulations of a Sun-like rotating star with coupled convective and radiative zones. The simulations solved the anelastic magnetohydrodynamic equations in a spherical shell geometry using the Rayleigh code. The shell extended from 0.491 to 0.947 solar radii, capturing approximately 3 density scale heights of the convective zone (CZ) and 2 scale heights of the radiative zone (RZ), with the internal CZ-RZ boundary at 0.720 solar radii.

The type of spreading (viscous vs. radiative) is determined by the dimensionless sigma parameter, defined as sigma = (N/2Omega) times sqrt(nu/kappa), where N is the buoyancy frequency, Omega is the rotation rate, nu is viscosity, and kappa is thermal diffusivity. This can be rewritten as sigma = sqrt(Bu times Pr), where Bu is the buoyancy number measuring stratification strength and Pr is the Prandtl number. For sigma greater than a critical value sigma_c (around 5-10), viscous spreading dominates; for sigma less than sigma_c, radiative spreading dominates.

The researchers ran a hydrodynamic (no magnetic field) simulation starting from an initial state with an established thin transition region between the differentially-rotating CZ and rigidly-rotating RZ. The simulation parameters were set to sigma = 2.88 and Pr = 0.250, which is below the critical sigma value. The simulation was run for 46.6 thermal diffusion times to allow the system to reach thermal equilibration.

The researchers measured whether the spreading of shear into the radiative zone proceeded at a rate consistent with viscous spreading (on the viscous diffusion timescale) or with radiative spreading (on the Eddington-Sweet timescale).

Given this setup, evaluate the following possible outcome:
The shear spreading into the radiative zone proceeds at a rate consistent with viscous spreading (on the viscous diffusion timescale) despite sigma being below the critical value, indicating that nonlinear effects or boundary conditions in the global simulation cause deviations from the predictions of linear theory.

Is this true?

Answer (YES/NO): NO